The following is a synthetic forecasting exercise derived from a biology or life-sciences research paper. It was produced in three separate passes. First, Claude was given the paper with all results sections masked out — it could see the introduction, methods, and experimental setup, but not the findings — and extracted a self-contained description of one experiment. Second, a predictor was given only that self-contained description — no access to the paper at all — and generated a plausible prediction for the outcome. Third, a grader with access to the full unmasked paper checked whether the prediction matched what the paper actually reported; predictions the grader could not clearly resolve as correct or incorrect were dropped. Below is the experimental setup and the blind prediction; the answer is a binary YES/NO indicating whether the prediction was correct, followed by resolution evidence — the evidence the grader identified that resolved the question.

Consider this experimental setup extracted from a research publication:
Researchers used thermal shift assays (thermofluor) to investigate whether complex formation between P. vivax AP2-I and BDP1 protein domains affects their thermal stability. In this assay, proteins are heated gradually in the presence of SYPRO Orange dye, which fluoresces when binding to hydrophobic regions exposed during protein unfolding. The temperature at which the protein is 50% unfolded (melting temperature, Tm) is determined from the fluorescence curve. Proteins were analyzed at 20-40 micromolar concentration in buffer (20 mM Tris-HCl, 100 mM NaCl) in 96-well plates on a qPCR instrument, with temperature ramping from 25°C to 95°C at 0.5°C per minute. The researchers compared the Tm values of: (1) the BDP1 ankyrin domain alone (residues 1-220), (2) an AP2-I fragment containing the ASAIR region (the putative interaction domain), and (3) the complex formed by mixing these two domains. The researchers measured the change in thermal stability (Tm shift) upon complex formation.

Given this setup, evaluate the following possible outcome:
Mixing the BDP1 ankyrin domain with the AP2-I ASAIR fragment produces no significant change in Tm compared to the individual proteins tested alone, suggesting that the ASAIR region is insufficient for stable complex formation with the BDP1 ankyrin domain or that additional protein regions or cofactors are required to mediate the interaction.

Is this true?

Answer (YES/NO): NO